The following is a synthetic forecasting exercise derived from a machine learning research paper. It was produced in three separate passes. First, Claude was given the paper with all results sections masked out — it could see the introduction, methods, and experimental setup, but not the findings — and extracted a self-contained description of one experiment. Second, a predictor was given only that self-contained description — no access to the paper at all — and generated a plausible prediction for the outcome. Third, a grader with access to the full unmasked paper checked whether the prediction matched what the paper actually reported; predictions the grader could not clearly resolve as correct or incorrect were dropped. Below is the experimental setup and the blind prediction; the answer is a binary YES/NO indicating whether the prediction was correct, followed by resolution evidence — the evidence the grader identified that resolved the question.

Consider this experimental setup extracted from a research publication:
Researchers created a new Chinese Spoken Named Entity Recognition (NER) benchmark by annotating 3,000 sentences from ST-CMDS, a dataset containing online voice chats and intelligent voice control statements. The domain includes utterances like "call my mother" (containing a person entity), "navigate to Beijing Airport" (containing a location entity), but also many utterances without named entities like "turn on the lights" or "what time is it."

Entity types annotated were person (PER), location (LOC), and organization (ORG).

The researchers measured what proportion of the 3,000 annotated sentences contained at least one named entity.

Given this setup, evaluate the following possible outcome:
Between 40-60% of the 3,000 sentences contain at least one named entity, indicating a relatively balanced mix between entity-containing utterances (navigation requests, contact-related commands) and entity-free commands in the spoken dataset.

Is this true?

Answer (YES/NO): NO